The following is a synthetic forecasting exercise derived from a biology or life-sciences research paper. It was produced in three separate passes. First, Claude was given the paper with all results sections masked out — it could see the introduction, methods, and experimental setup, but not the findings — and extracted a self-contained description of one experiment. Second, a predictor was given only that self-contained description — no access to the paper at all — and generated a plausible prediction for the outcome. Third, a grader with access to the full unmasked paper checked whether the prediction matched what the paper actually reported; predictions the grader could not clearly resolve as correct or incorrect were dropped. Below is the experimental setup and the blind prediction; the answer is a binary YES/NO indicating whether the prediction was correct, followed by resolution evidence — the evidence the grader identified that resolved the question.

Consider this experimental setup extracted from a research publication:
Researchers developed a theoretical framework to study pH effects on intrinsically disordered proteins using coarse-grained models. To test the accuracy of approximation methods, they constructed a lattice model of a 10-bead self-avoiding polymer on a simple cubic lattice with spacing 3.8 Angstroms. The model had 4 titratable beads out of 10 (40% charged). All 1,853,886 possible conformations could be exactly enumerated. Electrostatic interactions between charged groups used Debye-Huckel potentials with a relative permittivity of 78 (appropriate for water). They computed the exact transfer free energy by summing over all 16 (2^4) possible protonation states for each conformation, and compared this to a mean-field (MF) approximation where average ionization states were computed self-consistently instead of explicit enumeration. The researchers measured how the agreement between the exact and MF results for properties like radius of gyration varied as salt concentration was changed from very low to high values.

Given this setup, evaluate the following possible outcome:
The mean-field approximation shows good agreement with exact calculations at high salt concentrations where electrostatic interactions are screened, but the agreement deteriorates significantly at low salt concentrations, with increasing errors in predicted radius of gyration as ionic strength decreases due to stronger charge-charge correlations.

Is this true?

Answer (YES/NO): NO